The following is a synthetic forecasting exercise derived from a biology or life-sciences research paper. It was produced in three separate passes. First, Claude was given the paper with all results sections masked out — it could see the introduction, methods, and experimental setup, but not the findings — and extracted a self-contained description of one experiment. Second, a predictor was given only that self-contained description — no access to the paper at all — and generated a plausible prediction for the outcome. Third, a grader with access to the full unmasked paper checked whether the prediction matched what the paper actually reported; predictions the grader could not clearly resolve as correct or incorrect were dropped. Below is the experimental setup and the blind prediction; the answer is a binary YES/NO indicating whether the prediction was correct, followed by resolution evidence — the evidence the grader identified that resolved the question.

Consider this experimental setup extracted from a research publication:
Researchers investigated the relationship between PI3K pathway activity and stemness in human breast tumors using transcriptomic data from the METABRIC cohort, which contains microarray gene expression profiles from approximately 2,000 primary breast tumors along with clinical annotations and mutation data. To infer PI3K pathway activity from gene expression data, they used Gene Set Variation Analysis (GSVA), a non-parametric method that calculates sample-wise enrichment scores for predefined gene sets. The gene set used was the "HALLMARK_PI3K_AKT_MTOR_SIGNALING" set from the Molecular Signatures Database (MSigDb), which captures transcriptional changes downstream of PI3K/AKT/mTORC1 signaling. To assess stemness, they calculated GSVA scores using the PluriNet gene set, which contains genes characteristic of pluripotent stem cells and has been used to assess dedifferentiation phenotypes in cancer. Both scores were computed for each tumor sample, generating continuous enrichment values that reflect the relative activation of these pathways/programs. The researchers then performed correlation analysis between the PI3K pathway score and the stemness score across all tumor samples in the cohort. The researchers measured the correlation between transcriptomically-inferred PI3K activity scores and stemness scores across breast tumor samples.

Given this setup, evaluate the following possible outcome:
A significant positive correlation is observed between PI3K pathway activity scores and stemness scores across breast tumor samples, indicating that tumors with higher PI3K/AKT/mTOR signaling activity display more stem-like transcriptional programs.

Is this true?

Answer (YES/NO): YES